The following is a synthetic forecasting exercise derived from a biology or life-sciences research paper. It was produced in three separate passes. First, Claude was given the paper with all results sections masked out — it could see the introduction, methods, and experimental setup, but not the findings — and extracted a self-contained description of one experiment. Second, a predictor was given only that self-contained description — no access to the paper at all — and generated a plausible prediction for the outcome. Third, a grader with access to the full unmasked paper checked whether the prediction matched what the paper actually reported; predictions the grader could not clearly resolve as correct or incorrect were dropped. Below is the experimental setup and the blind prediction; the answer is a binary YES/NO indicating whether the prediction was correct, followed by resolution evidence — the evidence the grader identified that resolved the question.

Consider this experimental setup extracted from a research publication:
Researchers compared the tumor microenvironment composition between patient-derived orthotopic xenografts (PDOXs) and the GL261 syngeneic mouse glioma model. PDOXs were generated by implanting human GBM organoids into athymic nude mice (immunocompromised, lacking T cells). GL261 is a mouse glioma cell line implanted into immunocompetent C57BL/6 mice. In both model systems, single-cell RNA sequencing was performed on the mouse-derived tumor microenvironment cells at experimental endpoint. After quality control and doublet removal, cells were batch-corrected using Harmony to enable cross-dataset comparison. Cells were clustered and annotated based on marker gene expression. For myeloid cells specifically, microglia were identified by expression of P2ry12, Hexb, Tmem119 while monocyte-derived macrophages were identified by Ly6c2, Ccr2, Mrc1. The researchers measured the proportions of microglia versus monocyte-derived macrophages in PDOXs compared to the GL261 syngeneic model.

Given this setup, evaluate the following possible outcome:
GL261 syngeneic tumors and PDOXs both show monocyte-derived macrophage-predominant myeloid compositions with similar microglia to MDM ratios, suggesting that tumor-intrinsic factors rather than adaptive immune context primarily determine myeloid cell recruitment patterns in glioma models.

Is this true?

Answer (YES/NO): NO